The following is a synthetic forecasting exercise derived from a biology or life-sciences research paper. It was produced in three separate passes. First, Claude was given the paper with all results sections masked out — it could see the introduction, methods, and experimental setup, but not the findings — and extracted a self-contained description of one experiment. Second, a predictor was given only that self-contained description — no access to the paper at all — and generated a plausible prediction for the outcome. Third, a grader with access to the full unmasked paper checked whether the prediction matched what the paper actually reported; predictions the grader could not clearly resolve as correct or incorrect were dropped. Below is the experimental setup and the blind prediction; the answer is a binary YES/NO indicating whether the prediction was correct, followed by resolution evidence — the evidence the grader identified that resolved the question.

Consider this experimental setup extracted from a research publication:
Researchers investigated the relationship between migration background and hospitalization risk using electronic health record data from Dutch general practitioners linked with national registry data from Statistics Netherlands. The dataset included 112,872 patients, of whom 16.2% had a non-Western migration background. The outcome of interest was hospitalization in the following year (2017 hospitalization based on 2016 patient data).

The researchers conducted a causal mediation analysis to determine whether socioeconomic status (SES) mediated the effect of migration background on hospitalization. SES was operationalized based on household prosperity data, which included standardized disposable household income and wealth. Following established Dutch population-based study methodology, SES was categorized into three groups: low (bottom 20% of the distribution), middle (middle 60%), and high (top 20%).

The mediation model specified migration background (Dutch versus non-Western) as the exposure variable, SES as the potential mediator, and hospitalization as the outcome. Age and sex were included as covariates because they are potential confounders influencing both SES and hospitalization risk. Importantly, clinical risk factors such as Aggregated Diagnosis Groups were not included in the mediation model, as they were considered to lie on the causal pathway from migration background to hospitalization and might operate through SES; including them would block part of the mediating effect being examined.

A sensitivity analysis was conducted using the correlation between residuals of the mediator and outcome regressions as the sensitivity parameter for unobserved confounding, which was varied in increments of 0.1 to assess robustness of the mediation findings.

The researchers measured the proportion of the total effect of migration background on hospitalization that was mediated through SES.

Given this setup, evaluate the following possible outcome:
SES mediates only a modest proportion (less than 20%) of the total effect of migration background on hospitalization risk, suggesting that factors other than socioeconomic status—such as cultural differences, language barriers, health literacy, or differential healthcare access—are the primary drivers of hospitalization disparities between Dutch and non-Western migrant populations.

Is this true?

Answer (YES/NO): NO